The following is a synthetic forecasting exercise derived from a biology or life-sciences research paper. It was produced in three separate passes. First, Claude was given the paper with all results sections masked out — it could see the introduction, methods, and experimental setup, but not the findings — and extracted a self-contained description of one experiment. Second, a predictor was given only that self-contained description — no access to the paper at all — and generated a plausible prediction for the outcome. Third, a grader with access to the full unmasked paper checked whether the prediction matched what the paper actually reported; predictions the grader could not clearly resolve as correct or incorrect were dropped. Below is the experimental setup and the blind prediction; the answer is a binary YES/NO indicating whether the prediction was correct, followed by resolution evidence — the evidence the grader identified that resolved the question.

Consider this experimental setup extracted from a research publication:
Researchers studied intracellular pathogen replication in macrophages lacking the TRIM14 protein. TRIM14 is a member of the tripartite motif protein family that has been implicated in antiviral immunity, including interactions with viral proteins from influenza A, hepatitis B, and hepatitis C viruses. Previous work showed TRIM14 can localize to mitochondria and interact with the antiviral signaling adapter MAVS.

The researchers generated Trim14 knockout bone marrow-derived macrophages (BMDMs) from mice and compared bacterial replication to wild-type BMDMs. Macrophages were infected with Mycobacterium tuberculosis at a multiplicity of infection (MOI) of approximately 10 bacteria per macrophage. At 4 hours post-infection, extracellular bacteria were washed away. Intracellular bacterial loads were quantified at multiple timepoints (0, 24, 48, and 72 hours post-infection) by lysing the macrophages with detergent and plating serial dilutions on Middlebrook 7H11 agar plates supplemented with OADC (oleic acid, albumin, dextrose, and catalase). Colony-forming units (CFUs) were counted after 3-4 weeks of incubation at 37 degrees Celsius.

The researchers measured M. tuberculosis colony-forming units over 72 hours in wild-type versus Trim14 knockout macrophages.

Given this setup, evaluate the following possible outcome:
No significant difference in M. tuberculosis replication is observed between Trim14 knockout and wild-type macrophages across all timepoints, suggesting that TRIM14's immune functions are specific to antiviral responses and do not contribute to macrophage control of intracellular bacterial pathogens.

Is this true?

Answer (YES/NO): NO